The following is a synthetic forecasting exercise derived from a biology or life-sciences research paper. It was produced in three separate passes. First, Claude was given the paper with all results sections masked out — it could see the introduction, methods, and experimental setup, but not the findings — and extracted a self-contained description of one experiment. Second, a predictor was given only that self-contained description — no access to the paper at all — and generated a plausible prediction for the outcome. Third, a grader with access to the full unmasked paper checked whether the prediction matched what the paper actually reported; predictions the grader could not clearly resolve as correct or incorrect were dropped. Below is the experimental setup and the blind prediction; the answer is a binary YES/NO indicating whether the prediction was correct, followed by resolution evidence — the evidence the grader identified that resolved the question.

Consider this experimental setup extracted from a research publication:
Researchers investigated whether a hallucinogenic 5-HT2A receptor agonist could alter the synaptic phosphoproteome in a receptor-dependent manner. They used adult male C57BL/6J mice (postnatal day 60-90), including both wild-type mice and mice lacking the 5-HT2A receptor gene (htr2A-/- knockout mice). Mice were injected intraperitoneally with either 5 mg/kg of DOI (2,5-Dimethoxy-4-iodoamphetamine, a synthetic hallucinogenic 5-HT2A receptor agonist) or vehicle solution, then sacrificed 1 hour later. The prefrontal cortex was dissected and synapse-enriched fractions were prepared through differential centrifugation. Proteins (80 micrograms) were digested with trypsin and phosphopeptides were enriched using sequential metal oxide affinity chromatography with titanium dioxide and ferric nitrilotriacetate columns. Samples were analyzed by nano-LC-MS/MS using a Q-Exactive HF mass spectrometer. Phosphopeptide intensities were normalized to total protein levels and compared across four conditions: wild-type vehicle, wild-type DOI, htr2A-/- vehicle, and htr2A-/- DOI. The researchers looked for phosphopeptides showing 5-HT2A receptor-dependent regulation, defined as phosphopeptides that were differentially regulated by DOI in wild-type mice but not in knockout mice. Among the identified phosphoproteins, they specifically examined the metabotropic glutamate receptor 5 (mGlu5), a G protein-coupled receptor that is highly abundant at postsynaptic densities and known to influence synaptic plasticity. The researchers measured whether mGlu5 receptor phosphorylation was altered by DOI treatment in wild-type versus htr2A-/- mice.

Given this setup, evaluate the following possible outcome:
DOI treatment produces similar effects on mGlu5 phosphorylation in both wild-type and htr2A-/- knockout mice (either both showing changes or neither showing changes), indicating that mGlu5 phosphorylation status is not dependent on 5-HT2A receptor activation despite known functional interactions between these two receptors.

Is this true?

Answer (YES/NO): NO